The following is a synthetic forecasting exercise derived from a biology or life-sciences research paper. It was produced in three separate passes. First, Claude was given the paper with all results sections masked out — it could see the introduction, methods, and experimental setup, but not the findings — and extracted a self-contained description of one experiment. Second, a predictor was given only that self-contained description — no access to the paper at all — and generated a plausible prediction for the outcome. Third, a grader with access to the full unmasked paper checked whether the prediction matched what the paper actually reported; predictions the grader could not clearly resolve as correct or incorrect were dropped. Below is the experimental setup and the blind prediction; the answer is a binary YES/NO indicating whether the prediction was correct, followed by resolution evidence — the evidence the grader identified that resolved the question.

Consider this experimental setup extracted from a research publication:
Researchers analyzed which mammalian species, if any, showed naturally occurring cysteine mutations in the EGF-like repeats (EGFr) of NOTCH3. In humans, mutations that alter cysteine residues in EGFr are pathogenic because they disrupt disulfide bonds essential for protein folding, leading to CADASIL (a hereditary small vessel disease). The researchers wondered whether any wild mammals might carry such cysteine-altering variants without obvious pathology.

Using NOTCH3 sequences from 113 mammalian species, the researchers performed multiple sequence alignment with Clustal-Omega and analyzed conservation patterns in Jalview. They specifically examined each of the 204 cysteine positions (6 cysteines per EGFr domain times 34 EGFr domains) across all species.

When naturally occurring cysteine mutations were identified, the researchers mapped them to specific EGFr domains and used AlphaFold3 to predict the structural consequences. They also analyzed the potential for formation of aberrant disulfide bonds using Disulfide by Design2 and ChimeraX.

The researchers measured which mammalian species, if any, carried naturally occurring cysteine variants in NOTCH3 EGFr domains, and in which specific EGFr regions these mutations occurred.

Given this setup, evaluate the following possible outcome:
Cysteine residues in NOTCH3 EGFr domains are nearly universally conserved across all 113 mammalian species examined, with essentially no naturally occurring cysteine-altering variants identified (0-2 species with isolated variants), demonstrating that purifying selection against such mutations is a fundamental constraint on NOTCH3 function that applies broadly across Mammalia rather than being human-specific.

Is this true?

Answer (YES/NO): NO